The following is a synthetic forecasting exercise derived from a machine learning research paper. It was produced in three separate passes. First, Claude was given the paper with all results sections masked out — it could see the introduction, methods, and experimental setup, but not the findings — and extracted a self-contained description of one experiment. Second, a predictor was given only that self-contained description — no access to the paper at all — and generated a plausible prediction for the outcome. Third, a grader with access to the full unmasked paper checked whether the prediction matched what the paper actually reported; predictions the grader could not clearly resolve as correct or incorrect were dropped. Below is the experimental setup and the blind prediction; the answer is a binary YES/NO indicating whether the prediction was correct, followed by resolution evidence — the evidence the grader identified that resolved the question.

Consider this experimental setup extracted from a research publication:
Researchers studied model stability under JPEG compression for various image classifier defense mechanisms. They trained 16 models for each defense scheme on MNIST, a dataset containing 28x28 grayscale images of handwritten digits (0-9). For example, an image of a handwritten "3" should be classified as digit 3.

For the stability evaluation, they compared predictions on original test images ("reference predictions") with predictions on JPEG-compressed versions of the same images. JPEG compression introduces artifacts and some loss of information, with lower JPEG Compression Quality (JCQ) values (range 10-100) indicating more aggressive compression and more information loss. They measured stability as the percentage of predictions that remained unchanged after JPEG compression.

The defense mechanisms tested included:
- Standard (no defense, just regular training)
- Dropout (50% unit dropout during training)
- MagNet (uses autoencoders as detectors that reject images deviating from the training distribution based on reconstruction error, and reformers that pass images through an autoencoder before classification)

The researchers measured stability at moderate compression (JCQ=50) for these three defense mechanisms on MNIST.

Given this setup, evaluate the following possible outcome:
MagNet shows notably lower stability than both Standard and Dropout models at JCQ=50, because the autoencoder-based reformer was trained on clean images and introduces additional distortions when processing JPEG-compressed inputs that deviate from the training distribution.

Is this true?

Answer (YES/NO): NO